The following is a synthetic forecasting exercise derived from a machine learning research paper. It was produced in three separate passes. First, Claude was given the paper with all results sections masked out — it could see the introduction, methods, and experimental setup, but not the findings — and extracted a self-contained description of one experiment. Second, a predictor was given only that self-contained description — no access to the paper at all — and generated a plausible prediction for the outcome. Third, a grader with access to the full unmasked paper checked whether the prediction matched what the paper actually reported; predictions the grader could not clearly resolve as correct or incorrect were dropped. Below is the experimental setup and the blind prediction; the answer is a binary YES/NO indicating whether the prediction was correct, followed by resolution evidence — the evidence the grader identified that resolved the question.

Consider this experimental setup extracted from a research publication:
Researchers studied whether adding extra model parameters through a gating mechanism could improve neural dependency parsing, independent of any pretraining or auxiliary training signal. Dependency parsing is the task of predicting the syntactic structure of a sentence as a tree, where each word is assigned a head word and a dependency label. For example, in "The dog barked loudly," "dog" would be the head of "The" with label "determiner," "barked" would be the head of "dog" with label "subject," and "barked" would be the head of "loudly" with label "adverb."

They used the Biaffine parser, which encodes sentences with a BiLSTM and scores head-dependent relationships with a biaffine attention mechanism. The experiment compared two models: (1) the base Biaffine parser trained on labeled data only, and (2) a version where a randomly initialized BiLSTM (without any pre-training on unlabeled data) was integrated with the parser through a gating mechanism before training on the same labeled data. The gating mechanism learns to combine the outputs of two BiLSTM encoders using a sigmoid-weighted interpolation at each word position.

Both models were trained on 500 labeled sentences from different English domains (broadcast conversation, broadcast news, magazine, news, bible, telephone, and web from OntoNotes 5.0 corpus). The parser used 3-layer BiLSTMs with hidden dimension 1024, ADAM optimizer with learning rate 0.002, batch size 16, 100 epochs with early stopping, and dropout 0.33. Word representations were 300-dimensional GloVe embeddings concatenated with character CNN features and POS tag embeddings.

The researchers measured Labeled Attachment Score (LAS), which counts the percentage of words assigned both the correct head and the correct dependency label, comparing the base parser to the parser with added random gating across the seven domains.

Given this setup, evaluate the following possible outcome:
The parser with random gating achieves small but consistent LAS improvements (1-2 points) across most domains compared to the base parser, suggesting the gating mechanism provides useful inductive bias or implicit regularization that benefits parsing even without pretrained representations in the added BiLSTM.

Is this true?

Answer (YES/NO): YES